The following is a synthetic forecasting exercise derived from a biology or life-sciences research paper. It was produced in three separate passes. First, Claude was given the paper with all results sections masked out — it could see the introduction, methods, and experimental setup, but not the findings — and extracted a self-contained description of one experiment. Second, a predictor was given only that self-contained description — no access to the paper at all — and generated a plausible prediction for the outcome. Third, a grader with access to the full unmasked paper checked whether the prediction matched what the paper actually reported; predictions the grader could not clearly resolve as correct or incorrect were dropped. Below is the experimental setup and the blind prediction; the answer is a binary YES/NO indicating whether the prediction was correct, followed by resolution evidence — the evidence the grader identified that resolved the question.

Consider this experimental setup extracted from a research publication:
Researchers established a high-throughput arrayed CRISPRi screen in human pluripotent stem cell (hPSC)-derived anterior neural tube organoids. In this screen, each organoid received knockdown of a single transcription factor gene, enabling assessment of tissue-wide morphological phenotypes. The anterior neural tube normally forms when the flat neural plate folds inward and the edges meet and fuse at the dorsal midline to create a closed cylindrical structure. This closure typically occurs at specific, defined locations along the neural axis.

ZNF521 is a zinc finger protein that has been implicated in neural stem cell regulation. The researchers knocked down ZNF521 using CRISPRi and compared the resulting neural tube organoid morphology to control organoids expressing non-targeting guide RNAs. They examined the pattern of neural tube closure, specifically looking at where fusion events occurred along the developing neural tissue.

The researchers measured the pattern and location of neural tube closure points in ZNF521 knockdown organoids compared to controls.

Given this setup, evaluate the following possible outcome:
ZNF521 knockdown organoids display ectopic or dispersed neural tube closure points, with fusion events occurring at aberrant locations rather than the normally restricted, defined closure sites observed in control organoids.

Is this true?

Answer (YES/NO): YES